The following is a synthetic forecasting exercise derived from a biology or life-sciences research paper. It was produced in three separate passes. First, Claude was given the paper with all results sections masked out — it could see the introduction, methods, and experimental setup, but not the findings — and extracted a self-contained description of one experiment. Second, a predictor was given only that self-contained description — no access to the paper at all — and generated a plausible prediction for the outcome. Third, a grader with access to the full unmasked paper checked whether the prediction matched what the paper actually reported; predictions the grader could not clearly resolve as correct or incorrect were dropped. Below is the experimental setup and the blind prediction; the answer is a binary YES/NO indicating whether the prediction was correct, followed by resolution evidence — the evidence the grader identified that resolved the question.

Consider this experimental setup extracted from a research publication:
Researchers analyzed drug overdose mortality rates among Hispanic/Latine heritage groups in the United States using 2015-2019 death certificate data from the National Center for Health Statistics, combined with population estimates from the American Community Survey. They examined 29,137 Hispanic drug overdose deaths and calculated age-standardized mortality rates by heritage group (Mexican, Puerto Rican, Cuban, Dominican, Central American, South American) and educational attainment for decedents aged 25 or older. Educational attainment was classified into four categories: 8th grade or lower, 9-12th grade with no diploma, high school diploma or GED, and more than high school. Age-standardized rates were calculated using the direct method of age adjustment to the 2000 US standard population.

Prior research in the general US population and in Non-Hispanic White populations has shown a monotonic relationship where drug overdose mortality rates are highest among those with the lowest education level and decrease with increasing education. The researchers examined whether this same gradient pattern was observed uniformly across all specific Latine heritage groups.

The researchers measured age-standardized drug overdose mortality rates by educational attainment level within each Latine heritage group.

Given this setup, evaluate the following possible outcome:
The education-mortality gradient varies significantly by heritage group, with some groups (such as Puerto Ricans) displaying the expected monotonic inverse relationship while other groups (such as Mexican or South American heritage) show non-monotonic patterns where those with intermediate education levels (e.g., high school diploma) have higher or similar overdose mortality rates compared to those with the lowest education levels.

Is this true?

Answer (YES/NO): YES